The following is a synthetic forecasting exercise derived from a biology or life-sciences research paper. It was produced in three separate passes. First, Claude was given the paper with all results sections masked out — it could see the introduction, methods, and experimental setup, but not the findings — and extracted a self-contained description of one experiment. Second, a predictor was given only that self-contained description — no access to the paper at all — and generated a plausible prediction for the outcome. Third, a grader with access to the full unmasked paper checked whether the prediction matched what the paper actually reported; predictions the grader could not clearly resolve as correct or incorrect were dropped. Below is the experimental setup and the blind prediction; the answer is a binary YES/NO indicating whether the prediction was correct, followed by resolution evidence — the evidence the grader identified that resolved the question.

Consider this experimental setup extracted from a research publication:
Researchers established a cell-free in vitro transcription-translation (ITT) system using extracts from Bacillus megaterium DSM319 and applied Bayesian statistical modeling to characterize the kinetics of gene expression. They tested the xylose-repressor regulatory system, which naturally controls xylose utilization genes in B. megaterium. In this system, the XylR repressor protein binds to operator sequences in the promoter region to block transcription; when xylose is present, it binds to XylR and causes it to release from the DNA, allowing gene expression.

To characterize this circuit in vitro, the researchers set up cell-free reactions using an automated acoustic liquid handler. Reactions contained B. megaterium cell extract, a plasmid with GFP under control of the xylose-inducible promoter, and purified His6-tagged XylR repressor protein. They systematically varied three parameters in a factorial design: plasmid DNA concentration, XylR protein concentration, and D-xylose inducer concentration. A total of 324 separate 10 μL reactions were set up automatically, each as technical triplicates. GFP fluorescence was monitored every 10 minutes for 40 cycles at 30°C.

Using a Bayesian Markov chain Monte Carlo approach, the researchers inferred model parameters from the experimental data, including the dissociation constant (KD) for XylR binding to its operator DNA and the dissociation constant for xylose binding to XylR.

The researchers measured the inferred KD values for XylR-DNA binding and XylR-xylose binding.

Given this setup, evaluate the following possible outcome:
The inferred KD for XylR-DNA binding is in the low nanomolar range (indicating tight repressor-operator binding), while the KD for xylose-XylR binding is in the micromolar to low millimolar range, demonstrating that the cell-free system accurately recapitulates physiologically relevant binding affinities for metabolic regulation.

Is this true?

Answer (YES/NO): YES